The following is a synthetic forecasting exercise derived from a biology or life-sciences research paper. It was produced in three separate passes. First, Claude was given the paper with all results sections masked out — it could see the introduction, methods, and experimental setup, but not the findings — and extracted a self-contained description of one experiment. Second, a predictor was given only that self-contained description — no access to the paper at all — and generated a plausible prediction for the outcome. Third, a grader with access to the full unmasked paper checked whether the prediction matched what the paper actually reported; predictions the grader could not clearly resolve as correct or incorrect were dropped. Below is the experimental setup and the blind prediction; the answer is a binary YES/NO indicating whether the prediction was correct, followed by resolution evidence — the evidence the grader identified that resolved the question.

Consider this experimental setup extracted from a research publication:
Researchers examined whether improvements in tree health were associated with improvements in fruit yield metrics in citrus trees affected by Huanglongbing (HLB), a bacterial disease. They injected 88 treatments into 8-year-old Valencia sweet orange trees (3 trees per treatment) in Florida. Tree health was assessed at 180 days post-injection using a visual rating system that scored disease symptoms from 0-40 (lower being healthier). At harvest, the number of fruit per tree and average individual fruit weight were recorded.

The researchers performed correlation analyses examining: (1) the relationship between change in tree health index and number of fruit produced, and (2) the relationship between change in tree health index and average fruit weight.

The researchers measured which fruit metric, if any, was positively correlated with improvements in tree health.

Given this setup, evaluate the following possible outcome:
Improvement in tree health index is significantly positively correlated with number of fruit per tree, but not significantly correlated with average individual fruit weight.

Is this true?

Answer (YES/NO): NO